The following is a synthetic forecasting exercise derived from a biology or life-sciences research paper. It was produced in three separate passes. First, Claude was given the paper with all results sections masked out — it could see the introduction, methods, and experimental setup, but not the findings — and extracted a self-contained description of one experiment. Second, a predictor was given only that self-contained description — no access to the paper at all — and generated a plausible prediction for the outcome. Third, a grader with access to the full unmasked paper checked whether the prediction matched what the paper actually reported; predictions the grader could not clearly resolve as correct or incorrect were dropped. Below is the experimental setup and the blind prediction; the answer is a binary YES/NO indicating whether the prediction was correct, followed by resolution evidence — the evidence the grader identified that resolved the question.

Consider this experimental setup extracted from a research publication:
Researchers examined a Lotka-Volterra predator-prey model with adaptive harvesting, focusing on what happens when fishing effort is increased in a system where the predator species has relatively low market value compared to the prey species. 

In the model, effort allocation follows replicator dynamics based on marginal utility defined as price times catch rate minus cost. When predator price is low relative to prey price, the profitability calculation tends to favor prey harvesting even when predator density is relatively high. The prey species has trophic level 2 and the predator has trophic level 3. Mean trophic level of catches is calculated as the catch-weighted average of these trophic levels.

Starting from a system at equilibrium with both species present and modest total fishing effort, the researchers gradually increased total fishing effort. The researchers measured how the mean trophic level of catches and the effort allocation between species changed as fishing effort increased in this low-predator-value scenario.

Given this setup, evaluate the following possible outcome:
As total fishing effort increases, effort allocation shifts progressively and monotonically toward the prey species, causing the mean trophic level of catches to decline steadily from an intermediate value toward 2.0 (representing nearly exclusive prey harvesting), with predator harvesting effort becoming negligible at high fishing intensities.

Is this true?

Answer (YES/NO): YES